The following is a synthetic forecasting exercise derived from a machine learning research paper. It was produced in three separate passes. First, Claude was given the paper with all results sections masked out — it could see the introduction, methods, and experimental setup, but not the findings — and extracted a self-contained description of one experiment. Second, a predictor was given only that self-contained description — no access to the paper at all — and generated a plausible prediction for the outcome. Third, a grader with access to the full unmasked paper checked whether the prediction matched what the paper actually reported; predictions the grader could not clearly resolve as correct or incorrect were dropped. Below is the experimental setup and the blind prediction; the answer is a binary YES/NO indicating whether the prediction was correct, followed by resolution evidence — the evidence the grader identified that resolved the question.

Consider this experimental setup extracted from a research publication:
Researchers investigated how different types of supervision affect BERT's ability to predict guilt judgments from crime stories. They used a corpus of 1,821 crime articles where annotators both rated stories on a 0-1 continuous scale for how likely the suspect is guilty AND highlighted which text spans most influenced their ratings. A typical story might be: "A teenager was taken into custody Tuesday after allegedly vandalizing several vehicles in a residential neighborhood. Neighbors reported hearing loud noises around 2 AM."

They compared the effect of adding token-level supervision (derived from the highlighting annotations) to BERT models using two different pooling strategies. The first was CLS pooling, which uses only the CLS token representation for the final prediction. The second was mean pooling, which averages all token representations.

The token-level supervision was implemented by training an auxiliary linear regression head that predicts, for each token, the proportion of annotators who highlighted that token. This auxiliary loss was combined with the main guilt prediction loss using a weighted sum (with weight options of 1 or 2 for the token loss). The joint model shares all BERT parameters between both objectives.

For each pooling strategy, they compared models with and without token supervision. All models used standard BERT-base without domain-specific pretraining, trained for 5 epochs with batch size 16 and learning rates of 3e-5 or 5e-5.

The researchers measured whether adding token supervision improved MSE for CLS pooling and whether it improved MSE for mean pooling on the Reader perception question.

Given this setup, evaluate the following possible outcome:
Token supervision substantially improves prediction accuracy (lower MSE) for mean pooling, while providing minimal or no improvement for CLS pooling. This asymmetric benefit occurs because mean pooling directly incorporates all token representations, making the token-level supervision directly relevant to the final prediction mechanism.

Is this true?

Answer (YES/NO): YES